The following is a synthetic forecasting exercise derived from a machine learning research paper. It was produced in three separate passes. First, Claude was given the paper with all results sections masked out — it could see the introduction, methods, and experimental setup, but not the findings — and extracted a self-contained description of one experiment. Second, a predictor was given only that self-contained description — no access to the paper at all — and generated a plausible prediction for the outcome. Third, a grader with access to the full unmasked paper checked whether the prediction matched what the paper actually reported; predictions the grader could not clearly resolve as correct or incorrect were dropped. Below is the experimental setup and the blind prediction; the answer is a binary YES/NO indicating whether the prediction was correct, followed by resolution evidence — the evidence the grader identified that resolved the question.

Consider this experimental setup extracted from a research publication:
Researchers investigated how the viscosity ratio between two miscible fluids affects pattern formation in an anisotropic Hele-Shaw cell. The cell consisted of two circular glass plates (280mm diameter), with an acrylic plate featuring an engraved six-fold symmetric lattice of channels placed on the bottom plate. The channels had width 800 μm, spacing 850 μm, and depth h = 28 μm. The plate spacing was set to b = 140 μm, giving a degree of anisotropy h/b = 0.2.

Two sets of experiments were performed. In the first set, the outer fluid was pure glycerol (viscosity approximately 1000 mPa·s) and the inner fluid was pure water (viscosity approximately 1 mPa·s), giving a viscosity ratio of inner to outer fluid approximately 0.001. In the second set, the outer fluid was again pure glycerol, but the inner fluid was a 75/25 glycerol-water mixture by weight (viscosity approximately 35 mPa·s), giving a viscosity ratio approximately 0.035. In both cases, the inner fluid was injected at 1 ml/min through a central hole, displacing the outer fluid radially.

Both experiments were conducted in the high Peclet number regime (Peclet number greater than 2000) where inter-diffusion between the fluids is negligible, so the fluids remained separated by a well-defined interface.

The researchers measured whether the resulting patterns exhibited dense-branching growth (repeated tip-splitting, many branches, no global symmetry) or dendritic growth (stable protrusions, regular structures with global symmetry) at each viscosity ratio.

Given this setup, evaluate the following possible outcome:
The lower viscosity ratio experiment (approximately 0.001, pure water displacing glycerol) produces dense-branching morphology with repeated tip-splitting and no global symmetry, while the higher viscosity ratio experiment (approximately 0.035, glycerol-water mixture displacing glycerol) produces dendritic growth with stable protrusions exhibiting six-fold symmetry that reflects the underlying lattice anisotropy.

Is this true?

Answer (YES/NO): NO